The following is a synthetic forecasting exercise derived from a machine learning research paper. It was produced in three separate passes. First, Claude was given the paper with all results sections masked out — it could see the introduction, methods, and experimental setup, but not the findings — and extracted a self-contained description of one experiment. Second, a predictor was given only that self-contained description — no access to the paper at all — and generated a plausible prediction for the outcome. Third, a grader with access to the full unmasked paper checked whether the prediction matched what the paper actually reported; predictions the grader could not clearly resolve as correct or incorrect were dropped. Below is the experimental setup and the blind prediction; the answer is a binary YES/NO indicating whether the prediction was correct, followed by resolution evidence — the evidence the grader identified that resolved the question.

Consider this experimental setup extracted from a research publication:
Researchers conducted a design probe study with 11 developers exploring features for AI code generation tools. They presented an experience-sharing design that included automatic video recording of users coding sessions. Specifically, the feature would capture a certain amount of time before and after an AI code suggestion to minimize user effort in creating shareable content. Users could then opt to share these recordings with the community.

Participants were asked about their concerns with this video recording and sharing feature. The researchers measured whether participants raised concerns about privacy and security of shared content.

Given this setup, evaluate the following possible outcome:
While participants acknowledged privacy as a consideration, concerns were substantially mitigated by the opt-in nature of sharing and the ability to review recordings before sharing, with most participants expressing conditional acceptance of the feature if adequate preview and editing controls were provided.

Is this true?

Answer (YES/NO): NO